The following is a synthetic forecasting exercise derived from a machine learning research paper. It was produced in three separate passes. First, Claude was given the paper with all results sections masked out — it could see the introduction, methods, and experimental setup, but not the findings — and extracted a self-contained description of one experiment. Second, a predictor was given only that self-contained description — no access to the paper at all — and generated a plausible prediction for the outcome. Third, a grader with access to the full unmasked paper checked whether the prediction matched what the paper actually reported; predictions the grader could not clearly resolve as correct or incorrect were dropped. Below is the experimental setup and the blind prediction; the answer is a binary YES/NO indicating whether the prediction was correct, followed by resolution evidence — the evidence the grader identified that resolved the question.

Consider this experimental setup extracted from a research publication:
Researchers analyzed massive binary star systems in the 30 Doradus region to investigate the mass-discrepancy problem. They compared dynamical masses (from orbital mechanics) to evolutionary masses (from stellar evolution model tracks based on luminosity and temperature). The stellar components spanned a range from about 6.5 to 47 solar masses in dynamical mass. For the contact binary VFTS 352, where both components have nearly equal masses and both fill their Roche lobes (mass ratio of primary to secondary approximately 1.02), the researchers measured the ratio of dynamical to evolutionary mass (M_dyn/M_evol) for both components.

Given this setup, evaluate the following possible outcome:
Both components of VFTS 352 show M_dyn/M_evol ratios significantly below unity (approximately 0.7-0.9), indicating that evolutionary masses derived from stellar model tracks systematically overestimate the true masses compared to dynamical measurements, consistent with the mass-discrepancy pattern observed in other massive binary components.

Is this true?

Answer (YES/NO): NO